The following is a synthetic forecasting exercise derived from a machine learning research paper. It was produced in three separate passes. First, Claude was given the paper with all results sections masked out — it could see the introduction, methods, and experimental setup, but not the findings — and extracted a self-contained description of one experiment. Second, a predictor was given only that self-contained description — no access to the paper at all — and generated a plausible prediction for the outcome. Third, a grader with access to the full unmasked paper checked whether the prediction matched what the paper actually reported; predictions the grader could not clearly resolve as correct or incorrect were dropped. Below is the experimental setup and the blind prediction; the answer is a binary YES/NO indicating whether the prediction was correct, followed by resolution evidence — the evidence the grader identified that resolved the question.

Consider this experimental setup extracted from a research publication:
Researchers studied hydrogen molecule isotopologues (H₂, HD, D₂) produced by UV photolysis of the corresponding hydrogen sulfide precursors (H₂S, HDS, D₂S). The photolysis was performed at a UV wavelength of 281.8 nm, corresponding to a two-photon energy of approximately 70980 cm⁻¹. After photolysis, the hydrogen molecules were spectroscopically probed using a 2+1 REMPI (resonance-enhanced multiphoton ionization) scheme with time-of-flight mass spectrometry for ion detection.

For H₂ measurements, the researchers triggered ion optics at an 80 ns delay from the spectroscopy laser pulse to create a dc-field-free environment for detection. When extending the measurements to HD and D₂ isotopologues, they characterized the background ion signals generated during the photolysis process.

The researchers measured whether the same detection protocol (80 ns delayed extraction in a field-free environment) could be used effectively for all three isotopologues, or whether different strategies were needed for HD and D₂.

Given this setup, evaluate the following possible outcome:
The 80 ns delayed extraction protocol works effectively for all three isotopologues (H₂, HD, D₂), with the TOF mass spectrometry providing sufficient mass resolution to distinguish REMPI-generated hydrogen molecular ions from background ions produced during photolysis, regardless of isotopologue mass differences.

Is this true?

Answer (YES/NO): NO